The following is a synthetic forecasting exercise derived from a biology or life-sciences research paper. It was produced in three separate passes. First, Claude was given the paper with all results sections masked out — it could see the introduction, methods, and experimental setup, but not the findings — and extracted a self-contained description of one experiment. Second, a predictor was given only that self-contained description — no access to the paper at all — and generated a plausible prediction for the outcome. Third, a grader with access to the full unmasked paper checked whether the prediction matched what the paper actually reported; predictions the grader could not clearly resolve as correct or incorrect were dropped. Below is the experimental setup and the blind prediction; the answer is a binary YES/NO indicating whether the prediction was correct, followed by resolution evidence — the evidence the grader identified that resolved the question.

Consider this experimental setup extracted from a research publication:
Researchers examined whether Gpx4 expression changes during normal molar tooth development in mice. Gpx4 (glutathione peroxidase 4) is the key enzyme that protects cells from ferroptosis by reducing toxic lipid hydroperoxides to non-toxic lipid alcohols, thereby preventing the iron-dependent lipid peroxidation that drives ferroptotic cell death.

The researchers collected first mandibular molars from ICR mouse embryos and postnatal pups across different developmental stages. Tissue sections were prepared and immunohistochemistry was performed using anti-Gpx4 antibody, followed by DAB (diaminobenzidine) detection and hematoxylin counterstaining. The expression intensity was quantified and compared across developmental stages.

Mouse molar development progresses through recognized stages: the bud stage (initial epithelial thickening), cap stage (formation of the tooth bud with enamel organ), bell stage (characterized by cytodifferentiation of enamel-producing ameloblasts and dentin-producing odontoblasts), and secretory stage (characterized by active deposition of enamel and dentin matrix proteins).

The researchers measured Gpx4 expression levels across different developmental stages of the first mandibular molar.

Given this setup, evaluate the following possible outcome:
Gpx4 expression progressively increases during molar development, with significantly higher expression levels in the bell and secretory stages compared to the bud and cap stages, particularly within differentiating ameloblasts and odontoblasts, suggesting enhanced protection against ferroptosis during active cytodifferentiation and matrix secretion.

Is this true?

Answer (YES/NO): NO